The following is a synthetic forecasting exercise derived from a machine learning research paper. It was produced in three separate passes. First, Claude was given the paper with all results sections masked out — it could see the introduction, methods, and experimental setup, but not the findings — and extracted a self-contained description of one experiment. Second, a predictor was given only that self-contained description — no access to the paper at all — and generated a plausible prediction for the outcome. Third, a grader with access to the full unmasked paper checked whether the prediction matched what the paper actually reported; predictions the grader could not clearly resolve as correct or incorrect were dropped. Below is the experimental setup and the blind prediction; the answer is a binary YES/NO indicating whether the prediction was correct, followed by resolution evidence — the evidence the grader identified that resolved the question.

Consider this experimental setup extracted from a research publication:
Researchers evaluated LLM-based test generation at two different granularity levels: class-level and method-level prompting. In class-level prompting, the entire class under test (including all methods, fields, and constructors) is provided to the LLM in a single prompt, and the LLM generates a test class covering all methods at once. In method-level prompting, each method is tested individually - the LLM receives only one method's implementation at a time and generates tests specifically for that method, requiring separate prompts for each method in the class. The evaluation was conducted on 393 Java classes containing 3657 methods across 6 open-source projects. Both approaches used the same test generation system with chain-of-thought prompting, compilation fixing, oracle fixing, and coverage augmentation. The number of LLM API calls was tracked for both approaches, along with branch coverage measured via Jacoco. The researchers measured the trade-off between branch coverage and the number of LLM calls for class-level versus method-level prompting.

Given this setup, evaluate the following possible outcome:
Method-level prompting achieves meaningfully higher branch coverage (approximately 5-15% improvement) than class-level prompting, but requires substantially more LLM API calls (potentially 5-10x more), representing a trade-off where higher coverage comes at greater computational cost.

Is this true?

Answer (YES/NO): NO